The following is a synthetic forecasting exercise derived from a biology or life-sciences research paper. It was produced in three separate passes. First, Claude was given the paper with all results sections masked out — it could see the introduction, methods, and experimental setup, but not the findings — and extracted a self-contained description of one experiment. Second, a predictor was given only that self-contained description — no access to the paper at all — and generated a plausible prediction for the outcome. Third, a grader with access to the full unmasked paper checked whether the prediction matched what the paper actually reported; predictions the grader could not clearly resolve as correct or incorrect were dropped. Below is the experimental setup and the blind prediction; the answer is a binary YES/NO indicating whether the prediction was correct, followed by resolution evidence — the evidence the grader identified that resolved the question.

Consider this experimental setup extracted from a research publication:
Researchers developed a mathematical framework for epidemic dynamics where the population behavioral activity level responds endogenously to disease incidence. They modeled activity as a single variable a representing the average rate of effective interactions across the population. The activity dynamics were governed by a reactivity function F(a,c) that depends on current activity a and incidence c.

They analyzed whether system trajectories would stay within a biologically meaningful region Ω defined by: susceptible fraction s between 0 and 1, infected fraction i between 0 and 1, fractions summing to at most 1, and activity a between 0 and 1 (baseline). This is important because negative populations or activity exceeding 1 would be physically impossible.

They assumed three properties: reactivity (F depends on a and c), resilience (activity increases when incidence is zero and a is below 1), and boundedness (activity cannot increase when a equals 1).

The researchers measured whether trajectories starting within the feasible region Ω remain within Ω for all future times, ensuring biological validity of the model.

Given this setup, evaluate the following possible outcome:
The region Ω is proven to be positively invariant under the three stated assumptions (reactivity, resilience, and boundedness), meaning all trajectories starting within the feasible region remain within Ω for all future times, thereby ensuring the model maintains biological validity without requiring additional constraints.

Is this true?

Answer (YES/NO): YES